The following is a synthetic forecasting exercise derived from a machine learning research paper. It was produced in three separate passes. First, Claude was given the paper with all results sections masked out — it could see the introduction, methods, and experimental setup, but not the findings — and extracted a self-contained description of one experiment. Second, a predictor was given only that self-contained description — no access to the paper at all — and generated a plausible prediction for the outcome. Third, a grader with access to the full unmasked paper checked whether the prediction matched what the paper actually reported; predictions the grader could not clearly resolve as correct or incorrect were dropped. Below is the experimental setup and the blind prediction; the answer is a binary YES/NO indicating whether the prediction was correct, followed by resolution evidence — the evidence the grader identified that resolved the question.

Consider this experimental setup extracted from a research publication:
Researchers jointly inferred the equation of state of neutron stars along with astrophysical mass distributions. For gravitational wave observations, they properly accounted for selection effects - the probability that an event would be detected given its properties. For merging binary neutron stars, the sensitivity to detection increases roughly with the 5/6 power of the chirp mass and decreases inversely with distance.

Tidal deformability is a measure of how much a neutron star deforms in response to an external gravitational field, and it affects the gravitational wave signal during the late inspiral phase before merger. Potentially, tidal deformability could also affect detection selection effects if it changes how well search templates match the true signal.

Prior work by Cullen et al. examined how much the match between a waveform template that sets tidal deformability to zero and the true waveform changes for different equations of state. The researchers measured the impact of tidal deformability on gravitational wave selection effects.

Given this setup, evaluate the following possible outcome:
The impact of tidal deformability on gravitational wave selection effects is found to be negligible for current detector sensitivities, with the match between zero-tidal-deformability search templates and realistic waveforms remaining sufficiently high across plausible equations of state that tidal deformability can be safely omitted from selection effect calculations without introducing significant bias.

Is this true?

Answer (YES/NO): YES